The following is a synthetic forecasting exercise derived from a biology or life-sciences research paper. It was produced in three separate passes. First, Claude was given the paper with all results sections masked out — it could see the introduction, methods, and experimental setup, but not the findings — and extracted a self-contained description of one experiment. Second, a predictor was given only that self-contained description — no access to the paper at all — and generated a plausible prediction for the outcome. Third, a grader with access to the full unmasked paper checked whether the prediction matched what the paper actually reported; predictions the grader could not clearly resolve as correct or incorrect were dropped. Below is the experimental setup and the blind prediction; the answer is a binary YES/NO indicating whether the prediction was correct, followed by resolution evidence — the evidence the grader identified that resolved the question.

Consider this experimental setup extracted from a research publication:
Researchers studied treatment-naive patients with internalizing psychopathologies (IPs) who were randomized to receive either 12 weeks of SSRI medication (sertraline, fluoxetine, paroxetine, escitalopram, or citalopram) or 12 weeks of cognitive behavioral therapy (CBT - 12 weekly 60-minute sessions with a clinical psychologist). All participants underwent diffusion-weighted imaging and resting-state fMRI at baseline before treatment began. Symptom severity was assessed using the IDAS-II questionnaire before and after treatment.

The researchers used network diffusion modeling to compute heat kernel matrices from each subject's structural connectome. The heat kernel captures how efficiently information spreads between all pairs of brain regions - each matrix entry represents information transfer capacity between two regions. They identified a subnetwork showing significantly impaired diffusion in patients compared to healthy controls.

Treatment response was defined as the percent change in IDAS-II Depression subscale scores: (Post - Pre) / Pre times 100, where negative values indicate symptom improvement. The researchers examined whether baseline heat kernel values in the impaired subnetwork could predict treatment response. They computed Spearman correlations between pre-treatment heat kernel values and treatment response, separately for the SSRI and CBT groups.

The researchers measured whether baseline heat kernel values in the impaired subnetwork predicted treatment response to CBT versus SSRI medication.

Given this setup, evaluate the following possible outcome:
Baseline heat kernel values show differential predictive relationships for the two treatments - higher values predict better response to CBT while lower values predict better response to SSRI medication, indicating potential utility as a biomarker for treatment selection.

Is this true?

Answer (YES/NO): NO